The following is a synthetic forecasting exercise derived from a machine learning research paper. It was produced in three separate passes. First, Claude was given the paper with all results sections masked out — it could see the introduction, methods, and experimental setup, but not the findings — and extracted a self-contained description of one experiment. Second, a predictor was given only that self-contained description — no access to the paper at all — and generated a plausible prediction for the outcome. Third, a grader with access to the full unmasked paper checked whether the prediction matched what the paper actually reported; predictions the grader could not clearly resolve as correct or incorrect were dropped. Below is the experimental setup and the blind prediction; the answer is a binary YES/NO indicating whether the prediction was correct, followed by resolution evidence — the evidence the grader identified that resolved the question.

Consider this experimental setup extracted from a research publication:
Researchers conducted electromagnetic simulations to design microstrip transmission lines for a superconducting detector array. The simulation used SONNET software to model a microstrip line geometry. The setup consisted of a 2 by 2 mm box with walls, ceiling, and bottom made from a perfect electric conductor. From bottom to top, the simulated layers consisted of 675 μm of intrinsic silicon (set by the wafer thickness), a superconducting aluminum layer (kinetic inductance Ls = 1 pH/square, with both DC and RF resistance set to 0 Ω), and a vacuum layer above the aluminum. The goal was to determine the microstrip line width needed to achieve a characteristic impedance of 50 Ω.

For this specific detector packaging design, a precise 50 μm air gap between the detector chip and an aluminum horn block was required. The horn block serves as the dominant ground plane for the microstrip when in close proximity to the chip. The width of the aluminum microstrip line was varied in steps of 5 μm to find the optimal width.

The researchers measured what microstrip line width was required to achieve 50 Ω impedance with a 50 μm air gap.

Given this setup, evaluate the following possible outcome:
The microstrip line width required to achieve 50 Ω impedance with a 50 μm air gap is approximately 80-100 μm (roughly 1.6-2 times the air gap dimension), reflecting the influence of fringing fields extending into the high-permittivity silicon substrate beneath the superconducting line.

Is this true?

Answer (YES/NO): YES